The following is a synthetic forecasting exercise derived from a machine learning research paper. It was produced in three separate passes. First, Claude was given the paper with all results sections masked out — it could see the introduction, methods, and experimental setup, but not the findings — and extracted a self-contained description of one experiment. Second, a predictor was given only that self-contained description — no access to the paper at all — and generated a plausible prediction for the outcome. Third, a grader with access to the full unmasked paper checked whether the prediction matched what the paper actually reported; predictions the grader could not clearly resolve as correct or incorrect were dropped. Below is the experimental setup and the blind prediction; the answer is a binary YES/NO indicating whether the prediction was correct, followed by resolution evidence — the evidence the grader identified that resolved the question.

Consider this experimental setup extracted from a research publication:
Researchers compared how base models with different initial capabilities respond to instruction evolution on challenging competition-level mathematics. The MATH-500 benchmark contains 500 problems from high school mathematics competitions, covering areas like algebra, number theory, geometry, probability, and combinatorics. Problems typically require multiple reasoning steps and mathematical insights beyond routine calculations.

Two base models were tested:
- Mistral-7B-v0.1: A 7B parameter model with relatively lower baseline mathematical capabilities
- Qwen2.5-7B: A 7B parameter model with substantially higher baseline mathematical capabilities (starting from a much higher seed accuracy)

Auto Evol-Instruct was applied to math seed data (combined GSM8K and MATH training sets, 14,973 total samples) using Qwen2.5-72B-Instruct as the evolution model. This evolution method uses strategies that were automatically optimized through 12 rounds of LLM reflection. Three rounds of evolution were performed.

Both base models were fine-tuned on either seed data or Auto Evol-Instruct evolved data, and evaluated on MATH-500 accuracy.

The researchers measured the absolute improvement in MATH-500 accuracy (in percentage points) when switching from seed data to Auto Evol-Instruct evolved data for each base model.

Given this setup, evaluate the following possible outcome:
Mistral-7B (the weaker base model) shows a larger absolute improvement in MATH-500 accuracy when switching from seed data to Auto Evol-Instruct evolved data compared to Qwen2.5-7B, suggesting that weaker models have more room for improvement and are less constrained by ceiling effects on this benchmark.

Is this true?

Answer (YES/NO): YES